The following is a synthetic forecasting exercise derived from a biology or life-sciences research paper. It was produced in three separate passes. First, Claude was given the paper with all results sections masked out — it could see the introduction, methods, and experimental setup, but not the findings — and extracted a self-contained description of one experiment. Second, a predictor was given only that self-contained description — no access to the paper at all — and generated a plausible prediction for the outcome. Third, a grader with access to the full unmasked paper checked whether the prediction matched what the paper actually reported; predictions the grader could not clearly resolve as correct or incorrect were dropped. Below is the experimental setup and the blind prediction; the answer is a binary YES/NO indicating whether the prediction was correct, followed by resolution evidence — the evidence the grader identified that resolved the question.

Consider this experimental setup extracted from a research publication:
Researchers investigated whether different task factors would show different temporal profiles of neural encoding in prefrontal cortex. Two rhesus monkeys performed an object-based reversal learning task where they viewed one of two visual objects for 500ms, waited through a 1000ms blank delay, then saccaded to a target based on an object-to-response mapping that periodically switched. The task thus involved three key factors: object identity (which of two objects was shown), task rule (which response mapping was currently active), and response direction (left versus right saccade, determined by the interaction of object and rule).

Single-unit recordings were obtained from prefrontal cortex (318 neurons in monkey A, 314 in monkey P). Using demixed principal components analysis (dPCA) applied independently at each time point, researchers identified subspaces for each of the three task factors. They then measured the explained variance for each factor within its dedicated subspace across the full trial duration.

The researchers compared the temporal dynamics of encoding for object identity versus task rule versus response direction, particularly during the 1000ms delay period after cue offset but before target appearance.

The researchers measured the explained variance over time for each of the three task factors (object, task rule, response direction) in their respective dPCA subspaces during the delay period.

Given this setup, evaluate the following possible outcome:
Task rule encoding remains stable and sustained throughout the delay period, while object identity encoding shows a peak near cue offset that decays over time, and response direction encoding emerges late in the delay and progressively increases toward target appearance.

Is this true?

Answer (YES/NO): NO